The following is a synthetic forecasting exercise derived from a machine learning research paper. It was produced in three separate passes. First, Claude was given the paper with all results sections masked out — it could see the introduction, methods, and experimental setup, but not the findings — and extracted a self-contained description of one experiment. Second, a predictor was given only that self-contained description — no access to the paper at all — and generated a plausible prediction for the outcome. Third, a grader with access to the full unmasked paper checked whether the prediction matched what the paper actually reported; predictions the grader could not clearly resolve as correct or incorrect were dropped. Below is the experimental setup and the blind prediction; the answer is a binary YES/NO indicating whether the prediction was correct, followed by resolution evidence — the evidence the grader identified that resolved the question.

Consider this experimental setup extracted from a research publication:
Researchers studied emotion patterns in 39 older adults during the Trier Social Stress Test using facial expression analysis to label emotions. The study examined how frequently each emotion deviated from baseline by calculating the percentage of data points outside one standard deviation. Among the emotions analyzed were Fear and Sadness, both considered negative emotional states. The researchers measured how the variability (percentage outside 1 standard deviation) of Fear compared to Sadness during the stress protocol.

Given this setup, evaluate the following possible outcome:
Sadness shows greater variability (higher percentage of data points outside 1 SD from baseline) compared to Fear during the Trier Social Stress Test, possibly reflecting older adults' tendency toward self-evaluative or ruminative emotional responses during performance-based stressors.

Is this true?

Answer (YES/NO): YES